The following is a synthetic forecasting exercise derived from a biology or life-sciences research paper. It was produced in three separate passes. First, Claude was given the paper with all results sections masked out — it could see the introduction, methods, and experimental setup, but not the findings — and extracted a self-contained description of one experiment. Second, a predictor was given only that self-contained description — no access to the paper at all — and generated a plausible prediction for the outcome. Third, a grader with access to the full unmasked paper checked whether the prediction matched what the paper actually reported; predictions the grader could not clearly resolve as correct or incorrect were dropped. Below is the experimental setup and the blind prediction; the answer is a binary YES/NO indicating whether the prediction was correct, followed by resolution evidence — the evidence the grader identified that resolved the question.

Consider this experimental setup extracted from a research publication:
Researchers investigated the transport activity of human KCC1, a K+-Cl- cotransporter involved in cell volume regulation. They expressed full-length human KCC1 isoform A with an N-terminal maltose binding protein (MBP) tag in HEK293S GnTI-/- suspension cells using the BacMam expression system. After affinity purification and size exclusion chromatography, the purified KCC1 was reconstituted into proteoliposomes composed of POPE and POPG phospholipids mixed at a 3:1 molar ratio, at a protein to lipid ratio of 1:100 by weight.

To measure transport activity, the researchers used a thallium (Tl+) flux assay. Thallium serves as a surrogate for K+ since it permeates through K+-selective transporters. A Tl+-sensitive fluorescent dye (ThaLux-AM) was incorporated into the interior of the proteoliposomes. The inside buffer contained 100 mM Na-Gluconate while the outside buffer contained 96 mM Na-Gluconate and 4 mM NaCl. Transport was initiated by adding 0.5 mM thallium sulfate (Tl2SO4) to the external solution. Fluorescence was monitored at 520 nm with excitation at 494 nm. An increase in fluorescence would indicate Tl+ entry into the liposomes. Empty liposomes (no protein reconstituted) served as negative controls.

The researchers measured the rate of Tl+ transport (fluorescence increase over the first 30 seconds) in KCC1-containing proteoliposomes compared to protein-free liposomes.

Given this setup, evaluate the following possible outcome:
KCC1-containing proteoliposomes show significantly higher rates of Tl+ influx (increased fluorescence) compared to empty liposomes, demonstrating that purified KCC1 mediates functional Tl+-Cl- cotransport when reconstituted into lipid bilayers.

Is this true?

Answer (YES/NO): YES